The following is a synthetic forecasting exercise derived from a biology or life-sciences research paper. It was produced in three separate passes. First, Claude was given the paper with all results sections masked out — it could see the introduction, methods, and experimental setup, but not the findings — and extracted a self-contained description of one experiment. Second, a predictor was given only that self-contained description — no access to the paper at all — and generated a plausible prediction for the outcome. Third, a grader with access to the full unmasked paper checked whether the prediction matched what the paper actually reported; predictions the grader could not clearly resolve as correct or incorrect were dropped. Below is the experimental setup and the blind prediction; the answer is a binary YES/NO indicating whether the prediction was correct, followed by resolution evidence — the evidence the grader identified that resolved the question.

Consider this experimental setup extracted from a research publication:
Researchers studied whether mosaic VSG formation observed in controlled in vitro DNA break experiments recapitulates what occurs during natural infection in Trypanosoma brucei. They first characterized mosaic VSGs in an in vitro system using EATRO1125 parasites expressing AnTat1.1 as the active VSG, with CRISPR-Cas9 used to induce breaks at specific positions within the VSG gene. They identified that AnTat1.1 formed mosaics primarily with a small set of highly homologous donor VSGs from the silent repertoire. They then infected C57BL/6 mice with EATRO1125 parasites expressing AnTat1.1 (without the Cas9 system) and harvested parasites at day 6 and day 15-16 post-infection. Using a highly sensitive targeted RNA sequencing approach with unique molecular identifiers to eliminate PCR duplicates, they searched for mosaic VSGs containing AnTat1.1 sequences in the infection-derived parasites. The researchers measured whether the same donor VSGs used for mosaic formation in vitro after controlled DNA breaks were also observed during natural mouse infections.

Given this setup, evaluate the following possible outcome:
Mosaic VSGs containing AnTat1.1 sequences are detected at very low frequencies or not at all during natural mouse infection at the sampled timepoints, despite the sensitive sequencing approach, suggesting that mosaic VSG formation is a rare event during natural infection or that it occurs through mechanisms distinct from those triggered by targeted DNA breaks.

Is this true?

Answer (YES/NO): NO